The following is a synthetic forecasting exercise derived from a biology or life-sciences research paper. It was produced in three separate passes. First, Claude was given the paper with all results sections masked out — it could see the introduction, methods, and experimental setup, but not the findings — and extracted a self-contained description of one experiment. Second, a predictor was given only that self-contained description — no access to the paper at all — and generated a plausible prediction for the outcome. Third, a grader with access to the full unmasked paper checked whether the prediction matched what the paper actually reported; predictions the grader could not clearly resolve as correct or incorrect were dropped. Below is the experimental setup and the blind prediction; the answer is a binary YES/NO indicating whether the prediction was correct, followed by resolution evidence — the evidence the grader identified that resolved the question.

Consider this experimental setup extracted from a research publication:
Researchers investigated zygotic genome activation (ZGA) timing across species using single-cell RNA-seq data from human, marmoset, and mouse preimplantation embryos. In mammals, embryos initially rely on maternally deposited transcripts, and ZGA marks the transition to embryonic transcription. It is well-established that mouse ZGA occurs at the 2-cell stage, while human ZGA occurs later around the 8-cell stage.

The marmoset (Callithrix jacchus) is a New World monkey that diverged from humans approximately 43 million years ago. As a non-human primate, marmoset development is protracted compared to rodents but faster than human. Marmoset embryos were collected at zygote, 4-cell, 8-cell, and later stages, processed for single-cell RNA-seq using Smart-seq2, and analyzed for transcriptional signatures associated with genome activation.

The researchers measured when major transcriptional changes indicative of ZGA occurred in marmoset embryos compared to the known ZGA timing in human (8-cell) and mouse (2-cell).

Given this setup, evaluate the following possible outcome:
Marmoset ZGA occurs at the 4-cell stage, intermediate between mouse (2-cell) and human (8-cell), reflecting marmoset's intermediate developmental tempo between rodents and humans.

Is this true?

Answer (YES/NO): NO